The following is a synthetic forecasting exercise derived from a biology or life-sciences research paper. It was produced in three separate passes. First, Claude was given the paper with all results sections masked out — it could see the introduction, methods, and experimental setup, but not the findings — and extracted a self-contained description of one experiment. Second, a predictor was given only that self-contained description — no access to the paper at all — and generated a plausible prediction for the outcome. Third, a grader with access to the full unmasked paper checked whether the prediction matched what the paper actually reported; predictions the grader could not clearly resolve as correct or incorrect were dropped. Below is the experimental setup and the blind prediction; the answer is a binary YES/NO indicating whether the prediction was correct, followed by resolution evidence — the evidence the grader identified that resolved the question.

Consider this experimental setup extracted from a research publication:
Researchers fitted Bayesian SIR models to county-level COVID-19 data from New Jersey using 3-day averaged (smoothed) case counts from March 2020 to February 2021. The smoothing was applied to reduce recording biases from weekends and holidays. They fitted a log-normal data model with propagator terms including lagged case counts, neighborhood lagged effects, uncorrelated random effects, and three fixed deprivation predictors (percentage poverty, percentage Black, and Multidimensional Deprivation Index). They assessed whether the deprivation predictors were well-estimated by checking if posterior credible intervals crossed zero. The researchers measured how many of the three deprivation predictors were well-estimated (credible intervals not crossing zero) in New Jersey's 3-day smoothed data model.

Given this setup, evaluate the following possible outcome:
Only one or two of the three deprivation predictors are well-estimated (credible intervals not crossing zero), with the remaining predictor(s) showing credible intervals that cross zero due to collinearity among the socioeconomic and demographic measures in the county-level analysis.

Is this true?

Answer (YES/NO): NO